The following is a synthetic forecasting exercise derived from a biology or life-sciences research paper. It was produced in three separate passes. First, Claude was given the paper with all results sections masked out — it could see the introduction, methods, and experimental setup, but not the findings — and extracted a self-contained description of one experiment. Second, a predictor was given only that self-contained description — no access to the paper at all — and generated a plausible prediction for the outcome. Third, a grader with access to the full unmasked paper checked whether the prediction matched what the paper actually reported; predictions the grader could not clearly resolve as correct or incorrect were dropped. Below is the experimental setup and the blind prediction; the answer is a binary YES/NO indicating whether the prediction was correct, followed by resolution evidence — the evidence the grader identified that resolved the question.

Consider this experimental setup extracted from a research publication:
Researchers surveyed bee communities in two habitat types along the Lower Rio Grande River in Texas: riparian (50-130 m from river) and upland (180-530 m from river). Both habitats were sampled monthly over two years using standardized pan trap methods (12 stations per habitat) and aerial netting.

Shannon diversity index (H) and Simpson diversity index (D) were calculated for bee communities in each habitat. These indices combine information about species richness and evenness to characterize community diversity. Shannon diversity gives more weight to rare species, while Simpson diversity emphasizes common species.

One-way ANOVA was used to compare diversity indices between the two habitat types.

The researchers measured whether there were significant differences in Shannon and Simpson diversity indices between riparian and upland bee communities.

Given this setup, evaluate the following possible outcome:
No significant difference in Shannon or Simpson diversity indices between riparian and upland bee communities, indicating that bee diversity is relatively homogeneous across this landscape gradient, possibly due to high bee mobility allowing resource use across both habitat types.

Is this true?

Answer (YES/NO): YES